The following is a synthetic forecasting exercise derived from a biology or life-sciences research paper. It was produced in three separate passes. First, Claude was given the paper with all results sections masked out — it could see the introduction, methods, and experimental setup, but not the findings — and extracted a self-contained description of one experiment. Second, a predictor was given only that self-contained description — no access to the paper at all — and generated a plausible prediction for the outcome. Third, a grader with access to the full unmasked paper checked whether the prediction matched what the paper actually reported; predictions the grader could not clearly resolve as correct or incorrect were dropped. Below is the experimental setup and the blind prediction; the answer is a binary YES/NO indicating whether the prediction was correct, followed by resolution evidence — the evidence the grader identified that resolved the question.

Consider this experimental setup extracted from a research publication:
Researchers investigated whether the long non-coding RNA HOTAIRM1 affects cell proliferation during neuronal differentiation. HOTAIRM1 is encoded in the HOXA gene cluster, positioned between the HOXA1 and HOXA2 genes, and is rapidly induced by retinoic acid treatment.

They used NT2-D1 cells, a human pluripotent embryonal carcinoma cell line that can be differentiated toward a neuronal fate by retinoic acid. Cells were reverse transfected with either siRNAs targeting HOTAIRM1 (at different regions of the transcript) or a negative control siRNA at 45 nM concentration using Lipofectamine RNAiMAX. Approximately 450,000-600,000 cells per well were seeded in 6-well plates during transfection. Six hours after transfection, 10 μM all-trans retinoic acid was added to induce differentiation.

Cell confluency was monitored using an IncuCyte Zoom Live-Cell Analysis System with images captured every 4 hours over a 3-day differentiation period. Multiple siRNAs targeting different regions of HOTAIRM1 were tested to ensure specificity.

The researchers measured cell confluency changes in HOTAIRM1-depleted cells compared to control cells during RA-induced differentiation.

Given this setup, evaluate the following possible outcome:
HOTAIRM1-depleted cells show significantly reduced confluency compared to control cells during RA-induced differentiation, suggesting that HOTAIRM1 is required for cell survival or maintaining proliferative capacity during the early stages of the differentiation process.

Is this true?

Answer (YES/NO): YES